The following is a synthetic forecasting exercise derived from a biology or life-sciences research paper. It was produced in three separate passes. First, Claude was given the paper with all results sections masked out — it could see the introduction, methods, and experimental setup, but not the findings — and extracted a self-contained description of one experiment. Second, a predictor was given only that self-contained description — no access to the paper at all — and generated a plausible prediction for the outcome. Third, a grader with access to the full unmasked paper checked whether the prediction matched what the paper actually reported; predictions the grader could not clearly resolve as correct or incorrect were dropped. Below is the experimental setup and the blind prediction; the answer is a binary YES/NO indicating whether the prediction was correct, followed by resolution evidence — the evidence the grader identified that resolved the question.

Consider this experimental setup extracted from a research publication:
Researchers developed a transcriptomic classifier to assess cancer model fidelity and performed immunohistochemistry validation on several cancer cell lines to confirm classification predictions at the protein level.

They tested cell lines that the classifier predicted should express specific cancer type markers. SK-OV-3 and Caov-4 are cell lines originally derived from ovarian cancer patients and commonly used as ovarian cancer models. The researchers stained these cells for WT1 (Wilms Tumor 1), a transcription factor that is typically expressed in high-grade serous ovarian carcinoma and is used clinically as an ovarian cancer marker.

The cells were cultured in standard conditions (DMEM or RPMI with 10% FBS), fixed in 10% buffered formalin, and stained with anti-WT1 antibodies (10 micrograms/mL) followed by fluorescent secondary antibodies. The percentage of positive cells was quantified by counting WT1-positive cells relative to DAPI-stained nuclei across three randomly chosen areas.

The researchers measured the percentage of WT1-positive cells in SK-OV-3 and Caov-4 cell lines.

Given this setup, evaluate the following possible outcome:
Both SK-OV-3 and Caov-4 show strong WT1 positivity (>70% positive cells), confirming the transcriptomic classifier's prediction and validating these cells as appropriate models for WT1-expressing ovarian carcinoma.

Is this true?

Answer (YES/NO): NO